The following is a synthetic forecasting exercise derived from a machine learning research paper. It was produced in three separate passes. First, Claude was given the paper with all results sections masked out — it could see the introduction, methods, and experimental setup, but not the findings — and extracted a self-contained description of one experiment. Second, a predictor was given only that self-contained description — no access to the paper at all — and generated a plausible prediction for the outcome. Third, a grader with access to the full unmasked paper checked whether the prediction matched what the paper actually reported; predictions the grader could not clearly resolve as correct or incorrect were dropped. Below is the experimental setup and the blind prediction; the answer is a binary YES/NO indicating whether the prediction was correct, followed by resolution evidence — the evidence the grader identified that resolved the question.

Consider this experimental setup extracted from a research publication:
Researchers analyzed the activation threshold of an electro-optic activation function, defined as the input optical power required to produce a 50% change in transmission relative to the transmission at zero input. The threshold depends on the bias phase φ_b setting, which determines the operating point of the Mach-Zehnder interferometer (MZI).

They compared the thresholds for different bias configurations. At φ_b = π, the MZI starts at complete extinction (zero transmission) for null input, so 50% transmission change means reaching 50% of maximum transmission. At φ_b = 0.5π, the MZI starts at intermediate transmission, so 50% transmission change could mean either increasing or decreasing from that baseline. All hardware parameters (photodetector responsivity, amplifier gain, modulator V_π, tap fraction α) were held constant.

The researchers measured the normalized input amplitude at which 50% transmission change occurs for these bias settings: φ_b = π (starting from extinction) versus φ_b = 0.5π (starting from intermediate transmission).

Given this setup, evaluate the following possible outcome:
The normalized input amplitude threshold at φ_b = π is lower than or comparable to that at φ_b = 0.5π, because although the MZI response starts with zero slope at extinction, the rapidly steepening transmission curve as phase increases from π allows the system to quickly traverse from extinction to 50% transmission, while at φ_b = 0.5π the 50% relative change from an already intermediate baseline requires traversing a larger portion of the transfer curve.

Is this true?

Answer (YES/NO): YES